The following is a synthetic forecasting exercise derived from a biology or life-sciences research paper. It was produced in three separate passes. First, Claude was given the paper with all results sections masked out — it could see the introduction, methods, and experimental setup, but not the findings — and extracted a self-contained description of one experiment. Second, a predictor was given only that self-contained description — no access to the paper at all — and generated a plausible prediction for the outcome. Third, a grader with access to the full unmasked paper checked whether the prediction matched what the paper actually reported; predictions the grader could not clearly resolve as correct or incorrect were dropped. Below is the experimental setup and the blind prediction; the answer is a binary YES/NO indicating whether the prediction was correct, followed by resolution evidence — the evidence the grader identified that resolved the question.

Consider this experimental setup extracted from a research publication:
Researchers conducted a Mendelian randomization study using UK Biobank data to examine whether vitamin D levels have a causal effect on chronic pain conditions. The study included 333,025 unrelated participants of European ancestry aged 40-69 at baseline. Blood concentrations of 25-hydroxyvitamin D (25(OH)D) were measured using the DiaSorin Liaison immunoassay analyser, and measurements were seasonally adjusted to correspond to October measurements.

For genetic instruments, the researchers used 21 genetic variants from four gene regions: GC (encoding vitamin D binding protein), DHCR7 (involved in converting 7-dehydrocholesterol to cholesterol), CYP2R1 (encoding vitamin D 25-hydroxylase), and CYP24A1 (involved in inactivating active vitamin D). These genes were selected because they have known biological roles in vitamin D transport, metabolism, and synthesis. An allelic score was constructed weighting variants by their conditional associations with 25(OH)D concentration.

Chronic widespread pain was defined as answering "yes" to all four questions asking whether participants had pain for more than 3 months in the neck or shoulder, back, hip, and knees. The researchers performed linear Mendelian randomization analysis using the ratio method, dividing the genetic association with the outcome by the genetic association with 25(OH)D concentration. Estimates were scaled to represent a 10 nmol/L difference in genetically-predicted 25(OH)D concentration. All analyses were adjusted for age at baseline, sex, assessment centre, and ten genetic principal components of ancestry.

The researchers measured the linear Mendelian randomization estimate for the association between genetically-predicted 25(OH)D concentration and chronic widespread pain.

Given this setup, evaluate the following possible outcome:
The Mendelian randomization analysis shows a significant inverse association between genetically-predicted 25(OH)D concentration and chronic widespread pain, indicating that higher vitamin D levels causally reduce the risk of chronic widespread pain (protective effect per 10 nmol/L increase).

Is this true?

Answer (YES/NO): NO